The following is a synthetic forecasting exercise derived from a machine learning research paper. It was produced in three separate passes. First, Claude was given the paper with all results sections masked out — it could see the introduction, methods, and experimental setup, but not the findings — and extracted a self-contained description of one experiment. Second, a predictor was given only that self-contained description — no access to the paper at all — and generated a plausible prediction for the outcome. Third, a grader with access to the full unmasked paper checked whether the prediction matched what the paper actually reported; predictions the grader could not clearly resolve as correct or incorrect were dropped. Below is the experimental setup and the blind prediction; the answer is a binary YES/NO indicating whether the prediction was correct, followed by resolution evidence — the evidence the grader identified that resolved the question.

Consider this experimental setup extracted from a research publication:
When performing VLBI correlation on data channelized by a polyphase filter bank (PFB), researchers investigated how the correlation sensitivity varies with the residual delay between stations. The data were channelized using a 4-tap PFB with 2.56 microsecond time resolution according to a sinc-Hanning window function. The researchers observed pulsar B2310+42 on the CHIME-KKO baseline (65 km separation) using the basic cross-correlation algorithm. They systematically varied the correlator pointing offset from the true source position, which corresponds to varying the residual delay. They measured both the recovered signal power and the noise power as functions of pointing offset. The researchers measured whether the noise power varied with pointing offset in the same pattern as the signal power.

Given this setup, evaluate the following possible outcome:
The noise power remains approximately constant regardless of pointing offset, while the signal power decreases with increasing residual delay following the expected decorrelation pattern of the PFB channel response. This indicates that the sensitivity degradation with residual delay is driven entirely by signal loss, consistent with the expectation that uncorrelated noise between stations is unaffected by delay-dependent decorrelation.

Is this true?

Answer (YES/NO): NO